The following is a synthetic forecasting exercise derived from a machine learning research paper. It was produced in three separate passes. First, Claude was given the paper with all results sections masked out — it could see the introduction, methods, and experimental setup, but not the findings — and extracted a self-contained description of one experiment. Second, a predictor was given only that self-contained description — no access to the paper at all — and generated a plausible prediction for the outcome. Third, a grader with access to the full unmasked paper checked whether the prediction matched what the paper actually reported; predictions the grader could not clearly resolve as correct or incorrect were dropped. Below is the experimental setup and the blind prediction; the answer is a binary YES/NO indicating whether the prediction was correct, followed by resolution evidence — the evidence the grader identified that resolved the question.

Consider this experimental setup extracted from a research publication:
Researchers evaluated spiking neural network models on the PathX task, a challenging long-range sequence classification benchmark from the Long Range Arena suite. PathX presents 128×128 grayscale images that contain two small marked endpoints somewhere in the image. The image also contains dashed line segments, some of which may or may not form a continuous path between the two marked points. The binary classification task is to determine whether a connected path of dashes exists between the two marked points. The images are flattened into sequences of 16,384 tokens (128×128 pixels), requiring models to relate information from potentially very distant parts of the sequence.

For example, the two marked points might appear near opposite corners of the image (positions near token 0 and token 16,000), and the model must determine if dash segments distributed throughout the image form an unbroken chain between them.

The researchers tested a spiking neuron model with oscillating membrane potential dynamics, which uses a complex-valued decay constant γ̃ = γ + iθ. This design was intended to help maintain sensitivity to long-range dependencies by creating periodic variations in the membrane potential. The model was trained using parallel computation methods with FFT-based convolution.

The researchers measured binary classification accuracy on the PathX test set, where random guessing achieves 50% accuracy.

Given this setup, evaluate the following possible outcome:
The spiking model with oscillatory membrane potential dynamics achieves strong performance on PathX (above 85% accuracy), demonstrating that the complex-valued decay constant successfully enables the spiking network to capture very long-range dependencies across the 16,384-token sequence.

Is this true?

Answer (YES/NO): NO